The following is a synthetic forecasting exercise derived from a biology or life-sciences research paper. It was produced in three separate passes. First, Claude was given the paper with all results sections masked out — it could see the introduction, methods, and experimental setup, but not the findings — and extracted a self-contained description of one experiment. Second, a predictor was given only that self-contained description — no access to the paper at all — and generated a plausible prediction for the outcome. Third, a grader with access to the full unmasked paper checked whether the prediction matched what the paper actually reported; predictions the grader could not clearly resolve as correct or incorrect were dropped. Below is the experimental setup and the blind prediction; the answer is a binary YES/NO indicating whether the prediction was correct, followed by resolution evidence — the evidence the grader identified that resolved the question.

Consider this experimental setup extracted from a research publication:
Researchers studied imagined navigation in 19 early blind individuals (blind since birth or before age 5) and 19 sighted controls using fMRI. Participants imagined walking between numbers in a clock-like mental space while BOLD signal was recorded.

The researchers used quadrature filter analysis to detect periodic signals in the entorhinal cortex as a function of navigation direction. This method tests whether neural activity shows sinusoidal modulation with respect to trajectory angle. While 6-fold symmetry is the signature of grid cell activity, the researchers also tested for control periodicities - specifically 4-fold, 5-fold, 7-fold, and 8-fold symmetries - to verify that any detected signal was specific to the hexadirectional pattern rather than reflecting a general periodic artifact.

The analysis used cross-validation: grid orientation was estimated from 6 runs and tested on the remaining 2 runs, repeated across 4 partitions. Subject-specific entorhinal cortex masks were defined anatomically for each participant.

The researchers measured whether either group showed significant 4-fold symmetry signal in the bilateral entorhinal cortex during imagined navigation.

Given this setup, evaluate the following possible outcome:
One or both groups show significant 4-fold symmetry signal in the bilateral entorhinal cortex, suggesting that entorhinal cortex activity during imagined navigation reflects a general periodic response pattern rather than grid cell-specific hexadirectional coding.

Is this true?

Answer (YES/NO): NO